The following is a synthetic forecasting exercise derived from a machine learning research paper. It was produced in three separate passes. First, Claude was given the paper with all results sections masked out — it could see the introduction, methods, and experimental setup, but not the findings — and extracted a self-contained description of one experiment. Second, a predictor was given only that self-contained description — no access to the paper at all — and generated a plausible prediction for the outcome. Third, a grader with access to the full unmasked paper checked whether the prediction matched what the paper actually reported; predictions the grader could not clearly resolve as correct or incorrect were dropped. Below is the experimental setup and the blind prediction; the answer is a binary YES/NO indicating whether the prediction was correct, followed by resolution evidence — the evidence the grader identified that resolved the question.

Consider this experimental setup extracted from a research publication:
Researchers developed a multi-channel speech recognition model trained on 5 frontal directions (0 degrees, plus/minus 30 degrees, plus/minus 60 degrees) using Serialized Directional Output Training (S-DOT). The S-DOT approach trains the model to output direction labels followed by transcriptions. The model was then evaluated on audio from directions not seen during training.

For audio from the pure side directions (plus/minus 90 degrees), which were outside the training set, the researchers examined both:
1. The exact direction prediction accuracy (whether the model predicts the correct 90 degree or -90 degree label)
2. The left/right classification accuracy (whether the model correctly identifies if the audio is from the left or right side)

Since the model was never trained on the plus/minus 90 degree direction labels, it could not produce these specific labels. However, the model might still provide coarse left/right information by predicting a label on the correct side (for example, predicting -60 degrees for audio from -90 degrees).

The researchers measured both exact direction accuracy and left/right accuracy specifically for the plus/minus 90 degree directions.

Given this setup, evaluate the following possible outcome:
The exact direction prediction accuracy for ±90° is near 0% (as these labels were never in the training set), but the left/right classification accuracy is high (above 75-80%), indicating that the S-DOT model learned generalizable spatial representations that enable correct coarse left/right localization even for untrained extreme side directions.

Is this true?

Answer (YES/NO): YES